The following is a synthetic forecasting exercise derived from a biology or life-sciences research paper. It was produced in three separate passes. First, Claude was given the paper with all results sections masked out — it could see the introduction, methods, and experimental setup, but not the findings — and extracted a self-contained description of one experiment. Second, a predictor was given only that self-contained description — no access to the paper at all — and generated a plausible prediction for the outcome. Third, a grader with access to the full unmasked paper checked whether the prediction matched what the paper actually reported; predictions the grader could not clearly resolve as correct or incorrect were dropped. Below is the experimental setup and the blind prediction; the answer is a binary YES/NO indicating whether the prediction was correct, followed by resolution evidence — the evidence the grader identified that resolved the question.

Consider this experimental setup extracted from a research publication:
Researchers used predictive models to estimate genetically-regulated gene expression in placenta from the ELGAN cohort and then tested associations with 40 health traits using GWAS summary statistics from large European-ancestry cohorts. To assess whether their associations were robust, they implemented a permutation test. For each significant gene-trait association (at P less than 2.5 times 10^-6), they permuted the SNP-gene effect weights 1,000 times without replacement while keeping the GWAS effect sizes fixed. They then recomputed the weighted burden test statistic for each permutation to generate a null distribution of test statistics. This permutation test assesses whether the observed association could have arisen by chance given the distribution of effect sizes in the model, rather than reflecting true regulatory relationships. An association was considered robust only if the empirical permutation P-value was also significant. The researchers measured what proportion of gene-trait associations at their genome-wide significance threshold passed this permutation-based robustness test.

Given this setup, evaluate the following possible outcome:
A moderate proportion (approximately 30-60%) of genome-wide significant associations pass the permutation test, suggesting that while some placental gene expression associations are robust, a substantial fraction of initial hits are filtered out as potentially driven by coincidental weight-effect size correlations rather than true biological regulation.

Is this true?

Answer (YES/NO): NO